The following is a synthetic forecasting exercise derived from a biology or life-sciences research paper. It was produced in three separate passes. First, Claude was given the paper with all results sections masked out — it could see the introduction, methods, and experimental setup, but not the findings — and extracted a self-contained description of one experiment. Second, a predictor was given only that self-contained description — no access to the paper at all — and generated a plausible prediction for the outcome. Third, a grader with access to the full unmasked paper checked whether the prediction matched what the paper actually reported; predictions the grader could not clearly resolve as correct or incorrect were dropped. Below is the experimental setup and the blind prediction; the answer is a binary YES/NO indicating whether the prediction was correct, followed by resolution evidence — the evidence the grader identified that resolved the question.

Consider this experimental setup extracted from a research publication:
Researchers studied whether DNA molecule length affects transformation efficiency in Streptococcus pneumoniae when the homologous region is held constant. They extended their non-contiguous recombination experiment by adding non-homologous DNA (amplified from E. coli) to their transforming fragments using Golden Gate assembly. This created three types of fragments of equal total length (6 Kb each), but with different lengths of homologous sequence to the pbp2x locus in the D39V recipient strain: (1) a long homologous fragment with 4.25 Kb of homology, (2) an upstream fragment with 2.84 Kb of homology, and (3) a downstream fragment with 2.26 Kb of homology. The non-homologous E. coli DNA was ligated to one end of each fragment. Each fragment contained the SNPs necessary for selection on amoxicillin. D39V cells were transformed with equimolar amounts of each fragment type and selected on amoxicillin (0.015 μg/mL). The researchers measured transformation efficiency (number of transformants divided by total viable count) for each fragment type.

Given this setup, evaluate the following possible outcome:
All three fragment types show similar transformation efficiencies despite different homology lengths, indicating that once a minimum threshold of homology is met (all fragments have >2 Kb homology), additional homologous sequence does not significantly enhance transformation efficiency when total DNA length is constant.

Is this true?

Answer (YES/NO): NO